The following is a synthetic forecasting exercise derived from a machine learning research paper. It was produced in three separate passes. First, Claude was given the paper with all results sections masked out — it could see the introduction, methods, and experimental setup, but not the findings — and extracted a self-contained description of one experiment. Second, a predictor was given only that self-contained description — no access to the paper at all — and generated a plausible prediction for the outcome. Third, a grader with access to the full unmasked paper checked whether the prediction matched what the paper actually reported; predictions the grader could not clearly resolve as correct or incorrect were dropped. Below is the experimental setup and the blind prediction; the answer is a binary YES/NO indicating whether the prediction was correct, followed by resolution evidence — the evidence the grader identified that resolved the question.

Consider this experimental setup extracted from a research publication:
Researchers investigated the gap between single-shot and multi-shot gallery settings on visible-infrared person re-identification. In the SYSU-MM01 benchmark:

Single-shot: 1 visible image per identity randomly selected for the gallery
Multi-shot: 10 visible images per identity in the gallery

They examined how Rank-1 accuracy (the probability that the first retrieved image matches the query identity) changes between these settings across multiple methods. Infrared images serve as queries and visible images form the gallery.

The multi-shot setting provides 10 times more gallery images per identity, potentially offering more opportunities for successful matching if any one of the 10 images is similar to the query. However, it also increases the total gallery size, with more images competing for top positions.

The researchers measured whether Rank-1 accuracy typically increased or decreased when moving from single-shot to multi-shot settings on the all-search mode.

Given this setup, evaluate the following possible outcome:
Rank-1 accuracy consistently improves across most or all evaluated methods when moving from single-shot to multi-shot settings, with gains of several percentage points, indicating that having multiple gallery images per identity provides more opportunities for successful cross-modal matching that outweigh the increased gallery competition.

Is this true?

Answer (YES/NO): YES